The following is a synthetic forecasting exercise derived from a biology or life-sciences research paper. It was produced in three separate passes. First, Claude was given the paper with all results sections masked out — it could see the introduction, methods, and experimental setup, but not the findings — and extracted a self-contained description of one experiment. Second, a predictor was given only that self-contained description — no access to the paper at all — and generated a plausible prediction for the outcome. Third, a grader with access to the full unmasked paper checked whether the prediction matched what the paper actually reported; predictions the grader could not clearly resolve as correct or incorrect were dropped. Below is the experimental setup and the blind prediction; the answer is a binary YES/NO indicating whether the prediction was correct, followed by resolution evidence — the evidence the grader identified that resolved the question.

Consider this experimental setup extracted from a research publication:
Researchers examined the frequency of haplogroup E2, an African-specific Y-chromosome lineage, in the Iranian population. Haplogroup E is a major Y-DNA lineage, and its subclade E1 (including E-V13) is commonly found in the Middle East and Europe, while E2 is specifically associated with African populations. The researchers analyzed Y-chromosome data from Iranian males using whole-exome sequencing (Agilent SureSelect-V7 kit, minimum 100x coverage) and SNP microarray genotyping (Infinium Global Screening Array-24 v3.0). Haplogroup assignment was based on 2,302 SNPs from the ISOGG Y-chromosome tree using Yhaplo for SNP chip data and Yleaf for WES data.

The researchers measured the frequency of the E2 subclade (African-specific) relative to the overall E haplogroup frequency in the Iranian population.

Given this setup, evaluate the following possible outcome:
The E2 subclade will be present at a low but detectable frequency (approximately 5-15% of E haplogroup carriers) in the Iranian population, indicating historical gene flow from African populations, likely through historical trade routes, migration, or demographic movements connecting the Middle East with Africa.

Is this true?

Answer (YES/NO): NO